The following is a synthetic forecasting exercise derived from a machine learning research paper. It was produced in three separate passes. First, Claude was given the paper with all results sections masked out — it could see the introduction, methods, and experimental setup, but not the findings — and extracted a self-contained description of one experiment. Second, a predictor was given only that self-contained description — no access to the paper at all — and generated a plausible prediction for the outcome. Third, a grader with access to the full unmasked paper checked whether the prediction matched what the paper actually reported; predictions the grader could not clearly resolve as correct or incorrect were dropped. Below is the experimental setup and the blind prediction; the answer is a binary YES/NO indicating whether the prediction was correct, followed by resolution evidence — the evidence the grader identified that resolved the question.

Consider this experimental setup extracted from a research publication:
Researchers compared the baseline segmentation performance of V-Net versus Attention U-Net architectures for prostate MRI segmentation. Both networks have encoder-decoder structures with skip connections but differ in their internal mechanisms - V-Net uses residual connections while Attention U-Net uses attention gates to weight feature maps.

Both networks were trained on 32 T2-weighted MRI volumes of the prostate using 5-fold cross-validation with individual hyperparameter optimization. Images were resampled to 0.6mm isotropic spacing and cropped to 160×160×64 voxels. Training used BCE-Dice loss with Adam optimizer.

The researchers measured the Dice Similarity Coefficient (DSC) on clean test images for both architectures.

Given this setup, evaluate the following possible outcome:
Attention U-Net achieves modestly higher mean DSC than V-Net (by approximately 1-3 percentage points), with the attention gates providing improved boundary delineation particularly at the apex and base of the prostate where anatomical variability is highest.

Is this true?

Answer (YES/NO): NO